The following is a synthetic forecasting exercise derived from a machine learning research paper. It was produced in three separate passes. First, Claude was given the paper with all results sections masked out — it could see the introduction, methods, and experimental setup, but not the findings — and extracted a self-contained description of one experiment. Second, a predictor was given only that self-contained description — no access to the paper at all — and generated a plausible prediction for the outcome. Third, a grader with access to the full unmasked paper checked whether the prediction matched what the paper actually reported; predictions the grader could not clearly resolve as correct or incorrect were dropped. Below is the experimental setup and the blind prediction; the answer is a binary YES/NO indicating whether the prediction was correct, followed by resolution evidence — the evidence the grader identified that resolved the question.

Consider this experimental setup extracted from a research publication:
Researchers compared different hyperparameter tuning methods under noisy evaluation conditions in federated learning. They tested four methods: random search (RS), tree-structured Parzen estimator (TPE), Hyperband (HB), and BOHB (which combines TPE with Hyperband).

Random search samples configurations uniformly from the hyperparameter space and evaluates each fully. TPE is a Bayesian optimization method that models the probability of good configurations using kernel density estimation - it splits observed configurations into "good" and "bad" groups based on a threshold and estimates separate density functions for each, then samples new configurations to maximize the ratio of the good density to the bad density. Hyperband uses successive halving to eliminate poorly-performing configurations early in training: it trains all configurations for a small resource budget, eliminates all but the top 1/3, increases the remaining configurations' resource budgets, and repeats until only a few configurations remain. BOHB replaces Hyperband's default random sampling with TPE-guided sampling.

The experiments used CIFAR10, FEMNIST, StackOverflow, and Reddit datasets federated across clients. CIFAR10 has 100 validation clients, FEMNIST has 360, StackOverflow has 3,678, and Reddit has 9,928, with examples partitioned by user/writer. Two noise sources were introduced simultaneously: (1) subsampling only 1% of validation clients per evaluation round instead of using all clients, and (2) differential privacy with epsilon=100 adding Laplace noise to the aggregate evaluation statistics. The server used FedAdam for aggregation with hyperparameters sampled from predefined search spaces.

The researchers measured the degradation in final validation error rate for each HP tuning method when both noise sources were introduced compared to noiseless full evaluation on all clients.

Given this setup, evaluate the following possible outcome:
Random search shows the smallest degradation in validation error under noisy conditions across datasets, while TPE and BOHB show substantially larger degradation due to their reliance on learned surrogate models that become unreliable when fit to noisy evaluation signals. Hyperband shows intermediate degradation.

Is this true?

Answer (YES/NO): NO